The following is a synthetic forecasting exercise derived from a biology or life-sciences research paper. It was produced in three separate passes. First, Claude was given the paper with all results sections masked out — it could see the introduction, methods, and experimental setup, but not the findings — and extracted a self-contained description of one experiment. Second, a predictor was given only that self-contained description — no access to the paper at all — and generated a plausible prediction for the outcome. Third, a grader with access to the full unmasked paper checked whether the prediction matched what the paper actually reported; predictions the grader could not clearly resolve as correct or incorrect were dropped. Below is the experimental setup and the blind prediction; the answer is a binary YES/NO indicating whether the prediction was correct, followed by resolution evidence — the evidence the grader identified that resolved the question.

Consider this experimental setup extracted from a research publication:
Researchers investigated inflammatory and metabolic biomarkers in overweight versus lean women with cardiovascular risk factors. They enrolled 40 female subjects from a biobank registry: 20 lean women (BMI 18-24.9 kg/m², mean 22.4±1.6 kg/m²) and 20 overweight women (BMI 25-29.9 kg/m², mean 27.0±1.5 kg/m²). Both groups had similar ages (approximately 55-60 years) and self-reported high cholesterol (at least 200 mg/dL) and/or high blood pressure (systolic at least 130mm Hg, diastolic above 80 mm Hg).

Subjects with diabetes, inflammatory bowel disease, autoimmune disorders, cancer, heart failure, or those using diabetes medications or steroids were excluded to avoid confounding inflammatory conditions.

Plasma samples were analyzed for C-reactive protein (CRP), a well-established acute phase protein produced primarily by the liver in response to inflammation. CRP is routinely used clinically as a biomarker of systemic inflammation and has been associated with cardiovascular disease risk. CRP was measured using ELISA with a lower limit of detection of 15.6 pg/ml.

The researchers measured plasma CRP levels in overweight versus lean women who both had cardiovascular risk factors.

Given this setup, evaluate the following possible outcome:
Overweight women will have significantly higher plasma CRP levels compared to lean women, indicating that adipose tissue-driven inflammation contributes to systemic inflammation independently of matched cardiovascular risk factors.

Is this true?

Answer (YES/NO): YES